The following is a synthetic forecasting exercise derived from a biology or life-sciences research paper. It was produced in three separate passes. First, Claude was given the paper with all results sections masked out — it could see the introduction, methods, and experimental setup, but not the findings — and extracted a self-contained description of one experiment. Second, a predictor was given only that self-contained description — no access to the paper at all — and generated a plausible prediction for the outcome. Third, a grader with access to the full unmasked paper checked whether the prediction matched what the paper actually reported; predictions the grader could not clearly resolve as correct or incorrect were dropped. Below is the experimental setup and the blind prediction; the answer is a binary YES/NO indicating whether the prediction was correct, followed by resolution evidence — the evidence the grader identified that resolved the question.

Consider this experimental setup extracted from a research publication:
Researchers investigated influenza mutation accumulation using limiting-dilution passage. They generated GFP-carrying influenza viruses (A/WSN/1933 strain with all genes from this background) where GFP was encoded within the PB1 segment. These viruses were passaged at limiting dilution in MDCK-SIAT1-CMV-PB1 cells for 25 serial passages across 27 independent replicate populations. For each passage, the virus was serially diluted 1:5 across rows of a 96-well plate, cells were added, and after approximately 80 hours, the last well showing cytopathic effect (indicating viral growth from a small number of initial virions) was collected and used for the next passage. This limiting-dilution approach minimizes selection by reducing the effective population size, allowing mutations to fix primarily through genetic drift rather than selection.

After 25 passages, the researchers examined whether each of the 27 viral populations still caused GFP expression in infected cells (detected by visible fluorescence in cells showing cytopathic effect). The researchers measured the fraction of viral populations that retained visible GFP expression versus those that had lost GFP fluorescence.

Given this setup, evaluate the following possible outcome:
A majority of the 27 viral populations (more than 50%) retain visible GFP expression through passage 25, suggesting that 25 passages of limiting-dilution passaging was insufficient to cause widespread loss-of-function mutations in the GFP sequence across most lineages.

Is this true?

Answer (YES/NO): YES